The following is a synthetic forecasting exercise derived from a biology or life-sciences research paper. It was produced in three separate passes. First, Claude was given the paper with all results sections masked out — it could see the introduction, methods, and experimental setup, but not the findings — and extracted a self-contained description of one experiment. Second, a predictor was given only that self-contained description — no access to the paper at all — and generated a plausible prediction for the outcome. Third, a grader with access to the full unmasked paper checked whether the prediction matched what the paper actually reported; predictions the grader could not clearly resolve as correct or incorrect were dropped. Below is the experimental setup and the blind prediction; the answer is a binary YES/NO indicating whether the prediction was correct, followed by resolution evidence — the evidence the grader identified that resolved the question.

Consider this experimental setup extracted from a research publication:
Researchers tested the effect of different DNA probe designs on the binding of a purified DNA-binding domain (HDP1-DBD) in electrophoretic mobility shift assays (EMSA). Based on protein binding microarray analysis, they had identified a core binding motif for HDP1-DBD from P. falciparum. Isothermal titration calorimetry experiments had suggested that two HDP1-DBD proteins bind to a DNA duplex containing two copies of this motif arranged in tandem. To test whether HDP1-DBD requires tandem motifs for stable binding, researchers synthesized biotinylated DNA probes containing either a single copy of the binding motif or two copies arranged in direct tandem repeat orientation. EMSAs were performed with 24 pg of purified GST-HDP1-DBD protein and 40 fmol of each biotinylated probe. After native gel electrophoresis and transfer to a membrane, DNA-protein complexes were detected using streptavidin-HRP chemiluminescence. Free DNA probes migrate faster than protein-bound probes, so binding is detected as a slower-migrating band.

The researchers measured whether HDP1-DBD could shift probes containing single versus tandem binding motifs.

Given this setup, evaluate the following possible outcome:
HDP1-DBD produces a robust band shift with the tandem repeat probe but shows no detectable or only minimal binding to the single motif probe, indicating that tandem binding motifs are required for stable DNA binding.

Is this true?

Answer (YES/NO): NO